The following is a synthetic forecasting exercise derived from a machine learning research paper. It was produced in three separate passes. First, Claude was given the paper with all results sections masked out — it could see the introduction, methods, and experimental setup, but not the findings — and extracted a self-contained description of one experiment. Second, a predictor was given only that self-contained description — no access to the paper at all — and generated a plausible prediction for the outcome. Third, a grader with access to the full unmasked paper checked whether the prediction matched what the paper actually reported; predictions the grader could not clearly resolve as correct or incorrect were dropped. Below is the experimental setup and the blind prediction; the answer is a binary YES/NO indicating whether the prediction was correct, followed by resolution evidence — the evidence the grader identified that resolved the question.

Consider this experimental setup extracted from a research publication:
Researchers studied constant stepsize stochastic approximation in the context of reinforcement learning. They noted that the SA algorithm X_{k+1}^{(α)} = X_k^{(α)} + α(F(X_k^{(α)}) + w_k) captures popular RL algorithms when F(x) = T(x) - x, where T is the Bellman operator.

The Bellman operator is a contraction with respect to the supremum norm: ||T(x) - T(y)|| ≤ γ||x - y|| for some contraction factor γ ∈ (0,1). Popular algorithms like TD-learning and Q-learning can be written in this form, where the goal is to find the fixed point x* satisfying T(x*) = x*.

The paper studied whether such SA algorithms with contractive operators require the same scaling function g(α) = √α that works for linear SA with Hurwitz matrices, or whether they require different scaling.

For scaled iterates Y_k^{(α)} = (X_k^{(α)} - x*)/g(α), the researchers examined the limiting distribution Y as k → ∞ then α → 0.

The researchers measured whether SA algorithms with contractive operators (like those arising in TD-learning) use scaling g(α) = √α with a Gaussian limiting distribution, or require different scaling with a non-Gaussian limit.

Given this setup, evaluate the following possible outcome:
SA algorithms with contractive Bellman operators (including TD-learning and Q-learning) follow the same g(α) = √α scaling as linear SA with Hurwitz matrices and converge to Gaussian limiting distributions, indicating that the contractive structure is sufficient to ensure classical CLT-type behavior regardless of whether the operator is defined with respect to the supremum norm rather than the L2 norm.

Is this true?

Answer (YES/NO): NO